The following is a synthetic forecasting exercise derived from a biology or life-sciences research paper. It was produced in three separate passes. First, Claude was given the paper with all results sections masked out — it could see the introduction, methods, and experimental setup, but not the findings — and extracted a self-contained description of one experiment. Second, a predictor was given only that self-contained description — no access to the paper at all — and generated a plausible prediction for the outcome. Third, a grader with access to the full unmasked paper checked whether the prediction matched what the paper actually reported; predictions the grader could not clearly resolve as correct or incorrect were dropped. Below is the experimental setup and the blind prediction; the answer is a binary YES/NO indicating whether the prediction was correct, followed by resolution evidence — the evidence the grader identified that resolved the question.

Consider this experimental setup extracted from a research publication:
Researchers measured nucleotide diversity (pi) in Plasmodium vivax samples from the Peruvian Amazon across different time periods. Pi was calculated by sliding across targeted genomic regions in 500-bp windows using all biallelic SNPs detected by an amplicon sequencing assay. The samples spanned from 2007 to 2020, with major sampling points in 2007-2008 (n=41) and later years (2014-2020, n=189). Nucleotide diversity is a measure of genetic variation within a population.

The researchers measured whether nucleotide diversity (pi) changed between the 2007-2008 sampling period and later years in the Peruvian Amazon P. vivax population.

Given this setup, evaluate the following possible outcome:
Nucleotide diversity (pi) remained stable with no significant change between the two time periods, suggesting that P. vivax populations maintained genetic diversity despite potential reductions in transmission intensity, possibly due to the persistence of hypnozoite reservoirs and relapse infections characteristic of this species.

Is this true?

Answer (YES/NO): NO